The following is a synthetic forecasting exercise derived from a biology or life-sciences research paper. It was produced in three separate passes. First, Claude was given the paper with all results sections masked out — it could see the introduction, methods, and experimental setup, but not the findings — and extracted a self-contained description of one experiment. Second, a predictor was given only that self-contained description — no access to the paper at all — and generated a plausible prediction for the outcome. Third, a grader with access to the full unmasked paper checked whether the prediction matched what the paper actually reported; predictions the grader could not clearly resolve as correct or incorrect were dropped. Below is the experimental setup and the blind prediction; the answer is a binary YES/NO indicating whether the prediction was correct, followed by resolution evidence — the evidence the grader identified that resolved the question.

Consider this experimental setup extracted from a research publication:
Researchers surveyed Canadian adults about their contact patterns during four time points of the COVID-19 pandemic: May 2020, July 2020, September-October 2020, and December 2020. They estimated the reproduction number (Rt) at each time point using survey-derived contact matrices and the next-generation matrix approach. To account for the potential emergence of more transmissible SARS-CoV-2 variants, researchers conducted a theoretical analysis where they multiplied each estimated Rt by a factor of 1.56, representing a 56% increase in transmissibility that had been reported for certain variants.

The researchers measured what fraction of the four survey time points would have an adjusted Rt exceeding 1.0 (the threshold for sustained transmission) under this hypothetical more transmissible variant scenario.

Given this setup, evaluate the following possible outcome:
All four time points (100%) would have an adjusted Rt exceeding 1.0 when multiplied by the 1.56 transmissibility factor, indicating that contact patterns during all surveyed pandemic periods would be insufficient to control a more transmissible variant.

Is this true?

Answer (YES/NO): NO